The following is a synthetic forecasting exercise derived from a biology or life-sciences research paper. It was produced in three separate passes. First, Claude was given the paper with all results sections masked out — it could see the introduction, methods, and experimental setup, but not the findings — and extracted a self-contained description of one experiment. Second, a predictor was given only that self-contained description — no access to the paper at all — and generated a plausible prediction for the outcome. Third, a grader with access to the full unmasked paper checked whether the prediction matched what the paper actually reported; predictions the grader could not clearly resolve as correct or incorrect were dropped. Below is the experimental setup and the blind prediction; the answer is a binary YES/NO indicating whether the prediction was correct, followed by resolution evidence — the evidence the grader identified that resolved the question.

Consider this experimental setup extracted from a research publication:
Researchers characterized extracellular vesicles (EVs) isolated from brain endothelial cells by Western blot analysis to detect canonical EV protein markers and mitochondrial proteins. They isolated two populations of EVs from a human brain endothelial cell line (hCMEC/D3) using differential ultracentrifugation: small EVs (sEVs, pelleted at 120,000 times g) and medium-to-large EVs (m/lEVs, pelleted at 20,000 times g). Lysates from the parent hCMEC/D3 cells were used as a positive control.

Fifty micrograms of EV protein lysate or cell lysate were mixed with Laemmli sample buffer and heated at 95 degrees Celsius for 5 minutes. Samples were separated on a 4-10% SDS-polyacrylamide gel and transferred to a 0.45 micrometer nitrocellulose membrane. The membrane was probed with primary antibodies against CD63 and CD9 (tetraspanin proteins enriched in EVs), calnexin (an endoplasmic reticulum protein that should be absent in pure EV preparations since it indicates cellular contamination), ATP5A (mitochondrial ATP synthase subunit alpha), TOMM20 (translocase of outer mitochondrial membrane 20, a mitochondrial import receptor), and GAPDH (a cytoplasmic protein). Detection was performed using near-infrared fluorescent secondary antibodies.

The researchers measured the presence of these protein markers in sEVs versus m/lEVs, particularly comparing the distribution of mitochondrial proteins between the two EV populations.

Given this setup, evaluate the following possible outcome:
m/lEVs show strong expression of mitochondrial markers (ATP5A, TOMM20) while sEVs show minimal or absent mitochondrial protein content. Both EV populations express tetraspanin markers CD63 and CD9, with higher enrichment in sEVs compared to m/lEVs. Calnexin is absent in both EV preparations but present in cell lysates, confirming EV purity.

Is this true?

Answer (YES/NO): NO